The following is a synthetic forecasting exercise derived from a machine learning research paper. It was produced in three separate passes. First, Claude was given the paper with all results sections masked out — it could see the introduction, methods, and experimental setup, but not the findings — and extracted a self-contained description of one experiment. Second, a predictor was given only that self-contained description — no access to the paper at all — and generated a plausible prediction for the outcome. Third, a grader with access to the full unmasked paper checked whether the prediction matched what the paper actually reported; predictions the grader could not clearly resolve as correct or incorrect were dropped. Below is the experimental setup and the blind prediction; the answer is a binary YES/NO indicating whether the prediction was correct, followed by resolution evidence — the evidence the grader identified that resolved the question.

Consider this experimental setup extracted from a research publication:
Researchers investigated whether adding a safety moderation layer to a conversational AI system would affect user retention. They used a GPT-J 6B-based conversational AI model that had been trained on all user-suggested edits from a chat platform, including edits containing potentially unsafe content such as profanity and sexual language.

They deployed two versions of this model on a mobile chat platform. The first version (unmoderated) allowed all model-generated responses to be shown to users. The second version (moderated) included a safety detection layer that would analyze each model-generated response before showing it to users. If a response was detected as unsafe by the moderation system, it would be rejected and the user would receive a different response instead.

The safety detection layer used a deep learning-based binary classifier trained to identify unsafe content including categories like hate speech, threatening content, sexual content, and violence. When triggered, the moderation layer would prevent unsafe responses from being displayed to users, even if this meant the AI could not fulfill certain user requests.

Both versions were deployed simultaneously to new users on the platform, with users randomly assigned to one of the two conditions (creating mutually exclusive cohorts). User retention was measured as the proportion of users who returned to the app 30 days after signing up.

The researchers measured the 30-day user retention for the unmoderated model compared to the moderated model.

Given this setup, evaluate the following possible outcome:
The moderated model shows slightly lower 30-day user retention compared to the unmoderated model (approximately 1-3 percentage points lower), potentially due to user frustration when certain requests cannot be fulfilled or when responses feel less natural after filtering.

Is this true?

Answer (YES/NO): NO